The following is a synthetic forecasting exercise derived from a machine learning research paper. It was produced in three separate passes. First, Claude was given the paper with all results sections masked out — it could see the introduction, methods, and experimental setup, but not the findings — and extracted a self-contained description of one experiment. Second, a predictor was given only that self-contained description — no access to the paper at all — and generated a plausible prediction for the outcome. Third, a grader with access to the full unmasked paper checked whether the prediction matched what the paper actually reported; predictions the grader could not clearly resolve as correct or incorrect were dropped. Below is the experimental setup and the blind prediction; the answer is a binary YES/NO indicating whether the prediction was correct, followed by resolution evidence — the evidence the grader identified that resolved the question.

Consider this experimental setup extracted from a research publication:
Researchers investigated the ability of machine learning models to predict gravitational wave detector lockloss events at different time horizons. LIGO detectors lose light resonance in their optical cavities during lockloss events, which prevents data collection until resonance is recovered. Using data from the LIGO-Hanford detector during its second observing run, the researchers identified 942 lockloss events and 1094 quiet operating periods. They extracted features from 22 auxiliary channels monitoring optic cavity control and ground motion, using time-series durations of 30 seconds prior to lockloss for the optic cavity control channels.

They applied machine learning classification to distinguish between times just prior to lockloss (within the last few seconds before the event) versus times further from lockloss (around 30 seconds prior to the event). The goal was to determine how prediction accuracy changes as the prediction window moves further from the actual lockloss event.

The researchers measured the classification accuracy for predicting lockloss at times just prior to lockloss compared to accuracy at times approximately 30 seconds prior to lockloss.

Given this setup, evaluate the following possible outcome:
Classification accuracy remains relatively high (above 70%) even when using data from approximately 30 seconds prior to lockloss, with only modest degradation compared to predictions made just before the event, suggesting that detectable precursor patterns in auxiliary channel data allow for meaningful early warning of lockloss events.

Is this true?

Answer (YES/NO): YES